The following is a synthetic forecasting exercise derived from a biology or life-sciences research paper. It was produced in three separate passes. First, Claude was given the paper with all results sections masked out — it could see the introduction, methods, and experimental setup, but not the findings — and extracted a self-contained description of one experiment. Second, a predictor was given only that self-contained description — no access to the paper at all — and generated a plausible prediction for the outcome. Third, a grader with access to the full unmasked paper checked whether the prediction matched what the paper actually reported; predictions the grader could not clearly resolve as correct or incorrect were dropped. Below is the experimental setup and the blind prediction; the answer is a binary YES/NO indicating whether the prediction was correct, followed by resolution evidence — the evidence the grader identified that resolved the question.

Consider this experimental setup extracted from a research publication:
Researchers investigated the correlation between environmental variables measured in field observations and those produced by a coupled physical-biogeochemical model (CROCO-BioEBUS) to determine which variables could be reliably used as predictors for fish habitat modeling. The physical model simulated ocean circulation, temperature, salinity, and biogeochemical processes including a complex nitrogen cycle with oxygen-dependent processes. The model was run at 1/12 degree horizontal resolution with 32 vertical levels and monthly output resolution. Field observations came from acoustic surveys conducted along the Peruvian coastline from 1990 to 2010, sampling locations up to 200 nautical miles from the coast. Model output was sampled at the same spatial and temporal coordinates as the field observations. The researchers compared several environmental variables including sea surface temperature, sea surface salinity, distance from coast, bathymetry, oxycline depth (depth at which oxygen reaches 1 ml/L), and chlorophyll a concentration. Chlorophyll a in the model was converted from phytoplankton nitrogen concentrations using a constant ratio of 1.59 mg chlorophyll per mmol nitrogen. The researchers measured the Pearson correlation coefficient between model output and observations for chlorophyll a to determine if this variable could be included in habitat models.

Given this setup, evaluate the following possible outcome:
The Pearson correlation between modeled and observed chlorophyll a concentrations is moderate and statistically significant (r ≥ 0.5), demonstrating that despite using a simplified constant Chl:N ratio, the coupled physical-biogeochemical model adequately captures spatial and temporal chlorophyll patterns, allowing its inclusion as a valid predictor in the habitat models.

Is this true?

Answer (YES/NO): NO